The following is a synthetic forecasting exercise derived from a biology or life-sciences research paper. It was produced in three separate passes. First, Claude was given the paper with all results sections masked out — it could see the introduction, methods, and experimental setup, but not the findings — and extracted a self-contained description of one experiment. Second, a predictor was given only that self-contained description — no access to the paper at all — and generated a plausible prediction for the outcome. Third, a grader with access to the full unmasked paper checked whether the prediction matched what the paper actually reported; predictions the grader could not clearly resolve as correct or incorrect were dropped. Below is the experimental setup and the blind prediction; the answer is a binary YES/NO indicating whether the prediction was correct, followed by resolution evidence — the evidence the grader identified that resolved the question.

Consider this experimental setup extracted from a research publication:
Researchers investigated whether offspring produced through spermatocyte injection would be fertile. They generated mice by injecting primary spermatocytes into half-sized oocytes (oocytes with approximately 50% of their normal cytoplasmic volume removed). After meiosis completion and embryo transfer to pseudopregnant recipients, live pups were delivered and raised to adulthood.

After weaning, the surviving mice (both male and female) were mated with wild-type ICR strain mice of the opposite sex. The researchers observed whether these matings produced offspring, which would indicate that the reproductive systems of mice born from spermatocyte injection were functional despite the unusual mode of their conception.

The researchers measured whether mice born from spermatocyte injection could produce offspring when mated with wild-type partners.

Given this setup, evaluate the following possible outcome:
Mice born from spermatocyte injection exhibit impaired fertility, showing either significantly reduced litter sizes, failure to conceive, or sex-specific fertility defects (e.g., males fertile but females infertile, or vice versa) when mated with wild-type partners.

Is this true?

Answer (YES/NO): NO